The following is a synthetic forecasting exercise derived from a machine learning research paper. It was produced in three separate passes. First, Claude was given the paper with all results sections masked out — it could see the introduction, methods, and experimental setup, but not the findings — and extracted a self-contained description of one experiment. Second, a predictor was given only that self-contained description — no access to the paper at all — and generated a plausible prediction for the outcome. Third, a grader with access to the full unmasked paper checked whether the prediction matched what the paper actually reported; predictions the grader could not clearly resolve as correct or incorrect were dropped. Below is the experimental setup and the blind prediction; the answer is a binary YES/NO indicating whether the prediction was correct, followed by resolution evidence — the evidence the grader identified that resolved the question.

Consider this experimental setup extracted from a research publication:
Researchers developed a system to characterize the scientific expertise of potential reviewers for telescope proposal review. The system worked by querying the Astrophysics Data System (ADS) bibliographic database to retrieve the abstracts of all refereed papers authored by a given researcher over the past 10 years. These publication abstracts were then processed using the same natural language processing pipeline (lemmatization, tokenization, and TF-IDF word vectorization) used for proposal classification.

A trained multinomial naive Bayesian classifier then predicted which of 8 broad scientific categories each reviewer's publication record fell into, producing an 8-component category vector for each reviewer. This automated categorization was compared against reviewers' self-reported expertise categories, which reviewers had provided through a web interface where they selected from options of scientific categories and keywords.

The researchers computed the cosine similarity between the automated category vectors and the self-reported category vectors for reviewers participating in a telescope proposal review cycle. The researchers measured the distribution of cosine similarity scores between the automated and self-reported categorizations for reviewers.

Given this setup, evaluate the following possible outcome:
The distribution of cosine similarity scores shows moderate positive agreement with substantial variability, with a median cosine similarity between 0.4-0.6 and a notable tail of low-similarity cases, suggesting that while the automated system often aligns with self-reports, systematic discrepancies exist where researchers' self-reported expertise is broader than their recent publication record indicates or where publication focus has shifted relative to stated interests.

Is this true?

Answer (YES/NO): NO